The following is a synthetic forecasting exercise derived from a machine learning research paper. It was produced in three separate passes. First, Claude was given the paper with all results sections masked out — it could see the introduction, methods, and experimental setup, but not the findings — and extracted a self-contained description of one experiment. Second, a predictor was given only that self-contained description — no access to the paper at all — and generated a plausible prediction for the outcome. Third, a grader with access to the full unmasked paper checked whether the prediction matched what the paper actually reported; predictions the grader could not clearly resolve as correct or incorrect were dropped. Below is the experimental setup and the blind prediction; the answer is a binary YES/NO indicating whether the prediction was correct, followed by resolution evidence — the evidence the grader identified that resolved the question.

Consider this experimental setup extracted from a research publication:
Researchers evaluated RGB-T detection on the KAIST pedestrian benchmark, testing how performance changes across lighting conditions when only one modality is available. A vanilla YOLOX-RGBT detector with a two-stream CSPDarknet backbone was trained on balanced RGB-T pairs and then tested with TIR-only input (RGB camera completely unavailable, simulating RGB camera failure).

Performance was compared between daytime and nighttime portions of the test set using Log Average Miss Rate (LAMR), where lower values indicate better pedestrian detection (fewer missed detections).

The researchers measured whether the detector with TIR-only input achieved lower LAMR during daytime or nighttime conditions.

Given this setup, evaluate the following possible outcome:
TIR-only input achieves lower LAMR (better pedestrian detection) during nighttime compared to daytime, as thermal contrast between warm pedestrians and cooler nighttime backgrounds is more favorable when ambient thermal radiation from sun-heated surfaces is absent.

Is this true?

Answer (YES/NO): YES